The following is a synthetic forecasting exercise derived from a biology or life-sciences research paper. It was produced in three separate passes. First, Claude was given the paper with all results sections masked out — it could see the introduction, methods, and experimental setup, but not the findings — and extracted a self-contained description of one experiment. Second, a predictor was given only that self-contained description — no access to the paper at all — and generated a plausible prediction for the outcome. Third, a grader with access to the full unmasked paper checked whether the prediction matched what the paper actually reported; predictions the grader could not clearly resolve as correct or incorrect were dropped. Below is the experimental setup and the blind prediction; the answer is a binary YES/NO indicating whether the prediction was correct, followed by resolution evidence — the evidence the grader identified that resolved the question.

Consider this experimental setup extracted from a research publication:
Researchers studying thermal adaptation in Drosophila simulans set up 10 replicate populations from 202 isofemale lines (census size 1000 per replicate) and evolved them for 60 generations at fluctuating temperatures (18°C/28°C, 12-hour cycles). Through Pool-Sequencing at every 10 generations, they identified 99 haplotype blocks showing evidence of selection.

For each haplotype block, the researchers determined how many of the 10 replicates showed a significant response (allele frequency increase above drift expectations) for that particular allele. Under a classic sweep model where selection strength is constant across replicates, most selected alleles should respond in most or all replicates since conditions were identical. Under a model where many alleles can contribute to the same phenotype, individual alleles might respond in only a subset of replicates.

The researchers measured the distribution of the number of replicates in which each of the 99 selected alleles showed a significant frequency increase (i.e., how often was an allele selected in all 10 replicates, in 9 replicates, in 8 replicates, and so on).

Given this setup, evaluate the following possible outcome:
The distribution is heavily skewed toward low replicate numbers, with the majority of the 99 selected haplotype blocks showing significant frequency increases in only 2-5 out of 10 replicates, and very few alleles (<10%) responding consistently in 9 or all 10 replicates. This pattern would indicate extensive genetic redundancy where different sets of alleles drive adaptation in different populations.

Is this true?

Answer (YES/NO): NO